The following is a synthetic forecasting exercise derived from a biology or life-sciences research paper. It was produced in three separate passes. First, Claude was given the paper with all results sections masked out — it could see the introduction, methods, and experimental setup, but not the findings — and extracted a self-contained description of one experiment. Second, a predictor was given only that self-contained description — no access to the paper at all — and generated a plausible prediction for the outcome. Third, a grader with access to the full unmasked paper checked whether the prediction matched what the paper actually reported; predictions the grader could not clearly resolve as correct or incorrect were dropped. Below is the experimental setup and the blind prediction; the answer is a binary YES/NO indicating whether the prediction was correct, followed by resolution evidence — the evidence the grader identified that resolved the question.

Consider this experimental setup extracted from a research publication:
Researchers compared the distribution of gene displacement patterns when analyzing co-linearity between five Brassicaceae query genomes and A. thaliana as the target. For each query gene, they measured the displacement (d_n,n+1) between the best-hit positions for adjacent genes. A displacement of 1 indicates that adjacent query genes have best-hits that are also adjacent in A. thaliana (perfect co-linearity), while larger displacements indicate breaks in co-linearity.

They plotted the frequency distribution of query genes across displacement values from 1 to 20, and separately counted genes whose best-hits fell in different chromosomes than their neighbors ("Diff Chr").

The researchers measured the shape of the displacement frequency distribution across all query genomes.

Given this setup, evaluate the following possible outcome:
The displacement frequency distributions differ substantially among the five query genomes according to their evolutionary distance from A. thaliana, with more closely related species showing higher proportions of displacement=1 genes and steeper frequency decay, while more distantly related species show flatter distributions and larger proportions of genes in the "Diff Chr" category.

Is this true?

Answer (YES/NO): NO